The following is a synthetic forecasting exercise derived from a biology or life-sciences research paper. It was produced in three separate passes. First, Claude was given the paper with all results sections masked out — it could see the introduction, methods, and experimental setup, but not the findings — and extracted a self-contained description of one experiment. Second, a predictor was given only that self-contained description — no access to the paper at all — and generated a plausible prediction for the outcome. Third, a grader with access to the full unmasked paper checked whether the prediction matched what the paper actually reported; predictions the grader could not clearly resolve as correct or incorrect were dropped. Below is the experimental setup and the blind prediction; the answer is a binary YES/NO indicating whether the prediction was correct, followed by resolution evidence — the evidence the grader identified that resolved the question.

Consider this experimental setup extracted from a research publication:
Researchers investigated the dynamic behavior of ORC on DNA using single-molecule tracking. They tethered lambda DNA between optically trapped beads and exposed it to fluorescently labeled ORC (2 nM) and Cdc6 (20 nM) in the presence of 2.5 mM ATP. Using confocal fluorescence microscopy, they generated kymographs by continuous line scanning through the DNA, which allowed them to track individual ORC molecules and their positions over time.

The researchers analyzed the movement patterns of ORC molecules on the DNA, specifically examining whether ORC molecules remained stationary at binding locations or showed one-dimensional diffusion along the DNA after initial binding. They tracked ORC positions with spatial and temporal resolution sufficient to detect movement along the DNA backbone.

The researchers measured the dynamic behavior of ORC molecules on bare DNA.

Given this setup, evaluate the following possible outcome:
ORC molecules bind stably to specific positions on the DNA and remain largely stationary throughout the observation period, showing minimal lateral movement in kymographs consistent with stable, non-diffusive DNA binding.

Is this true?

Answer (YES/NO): NO